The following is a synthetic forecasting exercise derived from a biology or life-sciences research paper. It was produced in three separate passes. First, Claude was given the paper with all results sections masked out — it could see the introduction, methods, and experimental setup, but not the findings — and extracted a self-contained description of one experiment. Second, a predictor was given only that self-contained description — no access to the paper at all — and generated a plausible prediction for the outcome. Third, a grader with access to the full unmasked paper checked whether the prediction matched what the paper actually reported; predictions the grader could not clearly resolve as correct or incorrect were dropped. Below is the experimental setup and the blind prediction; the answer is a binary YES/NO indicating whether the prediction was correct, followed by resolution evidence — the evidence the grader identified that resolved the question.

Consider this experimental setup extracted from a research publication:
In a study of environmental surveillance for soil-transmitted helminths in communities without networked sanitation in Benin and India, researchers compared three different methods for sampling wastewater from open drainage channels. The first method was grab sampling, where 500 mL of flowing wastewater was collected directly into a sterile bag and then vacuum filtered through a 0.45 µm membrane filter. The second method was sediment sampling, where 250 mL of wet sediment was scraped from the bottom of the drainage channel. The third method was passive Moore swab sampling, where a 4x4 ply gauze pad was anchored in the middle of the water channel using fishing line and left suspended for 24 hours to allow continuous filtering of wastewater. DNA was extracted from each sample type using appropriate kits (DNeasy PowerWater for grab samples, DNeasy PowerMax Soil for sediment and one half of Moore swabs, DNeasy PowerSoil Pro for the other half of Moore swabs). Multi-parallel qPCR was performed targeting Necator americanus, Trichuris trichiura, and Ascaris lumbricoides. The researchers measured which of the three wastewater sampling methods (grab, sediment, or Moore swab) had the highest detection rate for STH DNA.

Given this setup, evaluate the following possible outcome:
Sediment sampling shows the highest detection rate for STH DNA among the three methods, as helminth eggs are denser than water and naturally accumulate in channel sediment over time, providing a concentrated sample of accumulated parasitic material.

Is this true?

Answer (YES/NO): YES